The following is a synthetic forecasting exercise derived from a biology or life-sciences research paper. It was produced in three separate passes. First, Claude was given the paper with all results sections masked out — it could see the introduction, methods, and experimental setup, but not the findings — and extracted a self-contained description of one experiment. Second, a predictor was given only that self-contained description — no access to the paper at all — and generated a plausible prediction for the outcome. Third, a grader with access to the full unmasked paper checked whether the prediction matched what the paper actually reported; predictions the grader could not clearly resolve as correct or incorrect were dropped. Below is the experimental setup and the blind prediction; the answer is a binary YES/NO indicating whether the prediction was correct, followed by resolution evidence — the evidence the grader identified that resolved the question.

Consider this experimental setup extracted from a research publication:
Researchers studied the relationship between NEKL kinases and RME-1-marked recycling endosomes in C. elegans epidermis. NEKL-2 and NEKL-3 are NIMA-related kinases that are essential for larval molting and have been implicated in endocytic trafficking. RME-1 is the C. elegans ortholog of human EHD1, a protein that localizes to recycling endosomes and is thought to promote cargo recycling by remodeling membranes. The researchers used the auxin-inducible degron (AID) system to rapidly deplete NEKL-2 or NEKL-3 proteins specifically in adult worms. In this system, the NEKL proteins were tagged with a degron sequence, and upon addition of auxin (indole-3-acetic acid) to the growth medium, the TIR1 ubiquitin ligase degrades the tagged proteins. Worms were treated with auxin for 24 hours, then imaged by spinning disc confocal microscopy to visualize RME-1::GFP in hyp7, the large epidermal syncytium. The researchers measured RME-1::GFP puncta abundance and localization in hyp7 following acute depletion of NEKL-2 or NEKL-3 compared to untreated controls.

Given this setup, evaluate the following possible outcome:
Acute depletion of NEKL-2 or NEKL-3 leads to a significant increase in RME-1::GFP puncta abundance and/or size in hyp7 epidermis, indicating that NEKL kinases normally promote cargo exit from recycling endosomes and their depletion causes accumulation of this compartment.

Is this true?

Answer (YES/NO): NO